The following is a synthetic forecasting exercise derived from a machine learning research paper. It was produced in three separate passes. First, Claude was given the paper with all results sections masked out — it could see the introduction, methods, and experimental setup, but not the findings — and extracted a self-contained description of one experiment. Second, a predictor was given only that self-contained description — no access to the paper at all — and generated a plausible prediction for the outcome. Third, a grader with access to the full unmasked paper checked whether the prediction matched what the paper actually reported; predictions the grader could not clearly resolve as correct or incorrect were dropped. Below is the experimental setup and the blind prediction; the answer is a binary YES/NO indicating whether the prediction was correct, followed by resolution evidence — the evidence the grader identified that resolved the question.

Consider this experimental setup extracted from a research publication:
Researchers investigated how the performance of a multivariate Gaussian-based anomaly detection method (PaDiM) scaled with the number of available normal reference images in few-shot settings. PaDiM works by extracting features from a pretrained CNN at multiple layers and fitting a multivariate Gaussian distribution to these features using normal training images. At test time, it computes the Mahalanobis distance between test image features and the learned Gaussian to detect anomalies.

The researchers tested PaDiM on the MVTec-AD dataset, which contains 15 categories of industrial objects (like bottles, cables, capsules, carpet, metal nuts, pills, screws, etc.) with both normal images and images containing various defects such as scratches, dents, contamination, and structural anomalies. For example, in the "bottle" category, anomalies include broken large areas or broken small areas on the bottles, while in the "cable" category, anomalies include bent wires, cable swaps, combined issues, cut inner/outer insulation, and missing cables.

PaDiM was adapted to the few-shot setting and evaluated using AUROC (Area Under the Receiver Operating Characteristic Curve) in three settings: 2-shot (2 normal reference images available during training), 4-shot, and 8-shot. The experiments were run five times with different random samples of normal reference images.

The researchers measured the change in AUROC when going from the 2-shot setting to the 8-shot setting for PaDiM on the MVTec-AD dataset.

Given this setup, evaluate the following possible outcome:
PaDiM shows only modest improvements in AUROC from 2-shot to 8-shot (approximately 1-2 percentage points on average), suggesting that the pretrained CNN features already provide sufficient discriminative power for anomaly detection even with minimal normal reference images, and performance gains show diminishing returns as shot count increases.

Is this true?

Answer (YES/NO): NO